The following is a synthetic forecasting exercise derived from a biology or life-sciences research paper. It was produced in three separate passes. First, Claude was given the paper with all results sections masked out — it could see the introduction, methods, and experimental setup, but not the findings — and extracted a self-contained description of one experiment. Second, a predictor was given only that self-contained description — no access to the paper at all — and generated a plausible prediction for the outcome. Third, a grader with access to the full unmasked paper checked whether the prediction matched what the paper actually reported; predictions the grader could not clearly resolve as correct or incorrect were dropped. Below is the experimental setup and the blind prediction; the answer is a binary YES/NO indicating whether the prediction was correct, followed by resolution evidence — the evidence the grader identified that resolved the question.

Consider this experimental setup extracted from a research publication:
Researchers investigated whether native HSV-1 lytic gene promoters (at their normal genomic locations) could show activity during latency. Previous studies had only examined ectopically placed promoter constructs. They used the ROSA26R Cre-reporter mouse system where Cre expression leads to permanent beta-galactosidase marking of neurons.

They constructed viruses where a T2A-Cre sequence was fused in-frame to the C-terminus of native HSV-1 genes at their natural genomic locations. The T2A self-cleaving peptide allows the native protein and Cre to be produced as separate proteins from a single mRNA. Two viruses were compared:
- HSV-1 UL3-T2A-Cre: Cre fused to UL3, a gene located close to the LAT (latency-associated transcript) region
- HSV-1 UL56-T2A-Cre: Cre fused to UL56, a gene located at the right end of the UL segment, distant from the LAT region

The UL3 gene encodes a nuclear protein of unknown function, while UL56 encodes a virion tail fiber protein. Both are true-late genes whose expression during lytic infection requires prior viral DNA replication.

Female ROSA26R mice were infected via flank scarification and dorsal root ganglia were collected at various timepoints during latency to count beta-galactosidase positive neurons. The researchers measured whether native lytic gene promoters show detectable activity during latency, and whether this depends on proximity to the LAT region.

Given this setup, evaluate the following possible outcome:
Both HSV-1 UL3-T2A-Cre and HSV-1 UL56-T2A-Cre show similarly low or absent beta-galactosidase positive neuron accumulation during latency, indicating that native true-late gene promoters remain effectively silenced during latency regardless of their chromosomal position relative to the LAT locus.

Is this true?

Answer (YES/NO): NO